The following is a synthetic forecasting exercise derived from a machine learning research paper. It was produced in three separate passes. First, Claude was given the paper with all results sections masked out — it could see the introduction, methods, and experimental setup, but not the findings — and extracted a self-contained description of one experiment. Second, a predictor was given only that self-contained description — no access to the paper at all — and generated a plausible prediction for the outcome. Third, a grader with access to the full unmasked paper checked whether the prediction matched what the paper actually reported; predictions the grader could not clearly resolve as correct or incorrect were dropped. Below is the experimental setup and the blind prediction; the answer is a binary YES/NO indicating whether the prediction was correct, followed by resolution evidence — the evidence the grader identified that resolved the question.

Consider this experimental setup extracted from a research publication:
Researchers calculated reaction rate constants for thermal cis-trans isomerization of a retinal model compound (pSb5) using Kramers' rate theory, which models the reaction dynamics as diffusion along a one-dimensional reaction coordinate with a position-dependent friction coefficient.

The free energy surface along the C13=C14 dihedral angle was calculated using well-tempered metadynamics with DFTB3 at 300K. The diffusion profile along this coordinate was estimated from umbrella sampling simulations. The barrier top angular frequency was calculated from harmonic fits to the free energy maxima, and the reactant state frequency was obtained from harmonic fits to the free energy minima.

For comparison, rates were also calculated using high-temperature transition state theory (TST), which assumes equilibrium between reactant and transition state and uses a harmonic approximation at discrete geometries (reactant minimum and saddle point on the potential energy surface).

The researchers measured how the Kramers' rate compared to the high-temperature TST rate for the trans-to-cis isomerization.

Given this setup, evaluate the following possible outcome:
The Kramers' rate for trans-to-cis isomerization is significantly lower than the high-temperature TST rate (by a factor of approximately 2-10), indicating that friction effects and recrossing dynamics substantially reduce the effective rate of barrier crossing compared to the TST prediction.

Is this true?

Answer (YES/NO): NO